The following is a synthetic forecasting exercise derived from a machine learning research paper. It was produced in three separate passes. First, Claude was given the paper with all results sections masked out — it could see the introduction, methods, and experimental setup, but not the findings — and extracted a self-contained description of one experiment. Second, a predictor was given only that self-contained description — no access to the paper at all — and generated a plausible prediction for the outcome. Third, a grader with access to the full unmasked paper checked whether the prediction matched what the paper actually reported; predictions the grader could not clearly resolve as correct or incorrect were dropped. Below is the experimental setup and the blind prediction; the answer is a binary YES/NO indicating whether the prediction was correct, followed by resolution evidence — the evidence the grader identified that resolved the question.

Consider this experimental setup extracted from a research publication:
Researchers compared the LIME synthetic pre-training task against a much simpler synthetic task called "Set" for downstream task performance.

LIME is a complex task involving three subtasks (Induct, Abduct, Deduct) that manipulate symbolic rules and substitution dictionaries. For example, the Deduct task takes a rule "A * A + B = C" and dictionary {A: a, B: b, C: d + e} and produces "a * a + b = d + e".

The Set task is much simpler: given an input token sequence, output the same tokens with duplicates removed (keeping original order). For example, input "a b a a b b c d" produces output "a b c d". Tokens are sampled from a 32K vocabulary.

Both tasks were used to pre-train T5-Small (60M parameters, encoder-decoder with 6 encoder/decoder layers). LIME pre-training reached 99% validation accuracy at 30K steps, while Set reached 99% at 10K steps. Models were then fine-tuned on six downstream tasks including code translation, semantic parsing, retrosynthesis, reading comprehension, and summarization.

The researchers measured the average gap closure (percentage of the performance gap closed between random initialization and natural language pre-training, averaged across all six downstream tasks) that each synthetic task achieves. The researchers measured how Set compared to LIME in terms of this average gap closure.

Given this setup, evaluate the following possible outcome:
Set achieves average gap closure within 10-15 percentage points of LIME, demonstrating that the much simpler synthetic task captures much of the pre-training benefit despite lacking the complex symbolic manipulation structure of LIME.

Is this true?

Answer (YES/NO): NO